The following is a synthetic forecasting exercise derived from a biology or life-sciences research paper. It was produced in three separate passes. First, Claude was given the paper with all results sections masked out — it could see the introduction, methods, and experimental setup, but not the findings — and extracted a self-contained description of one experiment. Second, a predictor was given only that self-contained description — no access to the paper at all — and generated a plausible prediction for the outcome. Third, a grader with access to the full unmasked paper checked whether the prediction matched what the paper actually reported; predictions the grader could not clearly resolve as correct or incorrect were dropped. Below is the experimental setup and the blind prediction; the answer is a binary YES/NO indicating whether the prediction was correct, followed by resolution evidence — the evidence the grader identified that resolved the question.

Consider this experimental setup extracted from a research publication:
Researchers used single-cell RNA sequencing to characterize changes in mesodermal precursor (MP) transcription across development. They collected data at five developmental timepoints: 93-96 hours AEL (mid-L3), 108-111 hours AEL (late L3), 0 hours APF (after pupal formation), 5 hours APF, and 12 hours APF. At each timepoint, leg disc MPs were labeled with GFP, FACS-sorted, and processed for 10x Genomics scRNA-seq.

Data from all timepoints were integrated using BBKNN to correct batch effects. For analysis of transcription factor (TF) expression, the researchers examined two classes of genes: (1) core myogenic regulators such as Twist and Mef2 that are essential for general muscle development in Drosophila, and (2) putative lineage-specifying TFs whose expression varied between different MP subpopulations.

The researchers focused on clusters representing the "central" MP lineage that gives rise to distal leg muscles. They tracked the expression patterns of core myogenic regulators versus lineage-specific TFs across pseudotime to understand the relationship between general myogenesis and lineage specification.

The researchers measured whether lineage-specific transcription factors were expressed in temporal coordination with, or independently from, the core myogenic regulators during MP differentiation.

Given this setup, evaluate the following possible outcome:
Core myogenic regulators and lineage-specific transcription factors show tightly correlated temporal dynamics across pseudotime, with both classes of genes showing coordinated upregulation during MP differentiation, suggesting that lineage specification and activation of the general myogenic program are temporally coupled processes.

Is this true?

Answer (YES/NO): NO